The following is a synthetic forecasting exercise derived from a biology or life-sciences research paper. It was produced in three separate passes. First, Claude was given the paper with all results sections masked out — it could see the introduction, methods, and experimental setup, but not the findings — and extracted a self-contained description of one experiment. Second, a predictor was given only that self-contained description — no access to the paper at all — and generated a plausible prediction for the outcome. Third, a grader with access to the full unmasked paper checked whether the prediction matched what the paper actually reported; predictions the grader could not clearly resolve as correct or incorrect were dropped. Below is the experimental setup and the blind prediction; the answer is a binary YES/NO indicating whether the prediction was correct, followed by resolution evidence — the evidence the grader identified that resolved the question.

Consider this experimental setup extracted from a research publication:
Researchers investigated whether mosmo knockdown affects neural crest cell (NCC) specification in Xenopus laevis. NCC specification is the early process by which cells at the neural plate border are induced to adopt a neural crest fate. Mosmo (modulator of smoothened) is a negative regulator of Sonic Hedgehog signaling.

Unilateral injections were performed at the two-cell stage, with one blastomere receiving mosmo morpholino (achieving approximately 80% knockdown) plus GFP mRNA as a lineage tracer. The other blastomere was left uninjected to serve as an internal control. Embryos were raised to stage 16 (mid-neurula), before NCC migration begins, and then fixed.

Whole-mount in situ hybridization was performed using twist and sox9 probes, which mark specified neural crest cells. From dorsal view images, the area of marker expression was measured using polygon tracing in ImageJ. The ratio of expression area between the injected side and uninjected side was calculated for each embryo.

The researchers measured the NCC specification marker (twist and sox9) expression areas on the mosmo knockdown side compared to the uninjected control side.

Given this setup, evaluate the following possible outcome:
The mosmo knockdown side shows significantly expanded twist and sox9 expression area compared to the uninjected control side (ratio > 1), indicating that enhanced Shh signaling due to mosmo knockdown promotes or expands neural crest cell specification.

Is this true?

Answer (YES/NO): NO